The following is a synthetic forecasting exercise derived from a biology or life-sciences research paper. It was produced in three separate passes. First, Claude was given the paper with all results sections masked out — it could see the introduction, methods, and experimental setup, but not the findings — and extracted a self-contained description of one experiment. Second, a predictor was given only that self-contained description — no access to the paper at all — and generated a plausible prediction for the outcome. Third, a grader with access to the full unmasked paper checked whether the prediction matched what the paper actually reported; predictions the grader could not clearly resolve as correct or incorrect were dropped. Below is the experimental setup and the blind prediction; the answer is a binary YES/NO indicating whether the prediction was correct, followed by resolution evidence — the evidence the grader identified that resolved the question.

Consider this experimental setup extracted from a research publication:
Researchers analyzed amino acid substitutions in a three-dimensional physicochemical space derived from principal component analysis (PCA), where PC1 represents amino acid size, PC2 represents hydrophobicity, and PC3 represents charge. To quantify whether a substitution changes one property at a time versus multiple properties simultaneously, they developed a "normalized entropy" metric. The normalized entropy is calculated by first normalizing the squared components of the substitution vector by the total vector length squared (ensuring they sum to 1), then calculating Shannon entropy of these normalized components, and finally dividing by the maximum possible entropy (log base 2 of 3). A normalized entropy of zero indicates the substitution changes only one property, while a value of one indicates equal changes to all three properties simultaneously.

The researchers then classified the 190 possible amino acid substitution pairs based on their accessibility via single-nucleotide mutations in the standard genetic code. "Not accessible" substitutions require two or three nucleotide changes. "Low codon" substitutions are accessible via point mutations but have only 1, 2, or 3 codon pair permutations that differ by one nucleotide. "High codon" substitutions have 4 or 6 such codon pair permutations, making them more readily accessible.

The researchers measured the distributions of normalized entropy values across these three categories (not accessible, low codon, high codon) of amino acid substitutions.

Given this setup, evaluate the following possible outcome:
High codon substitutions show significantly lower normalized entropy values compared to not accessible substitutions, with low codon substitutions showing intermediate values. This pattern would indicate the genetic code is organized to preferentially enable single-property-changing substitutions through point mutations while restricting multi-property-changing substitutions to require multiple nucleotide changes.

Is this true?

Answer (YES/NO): NO